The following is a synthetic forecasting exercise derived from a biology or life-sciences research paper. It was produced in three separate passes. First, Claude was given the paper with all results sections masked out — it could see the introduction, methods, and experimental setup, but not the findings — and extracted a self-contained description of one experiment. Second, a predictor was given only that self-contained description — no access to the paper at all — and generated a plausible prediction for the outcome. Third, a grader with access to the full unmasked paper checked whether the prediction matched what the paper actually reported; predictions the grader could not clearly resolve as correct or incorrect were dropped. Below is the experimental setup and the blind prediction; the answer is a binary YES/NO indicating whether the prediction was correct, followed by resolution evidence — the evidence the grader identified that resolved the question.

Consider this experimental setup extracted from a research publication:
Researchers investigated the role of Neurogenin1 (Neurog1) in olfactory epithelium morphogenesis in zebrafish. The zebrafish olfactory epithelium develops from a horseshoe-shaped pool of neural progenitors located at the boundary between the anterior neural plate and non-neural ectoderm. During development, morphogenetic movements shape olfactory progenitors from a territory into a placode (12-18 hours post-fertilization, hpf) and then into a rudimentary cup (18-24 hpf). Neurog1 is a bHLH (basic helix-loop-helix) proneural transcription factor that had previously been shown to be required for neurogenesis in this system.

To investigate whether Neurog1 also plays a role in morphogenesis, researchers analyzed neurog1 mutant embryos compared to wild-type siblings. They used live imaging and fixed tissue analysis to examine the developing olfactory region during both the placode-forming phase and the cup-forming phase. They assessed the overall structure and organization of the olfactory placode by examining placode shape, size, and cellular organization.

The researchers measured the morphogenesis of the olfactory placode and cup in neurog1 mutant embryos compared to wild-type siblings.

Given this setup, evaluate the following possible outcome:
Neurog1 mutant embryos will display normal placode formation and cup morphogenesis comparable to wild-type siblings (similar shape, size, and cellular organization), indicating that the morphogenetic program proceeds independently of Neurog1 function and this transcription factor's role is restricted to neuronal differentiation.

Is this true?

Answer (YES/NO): NO